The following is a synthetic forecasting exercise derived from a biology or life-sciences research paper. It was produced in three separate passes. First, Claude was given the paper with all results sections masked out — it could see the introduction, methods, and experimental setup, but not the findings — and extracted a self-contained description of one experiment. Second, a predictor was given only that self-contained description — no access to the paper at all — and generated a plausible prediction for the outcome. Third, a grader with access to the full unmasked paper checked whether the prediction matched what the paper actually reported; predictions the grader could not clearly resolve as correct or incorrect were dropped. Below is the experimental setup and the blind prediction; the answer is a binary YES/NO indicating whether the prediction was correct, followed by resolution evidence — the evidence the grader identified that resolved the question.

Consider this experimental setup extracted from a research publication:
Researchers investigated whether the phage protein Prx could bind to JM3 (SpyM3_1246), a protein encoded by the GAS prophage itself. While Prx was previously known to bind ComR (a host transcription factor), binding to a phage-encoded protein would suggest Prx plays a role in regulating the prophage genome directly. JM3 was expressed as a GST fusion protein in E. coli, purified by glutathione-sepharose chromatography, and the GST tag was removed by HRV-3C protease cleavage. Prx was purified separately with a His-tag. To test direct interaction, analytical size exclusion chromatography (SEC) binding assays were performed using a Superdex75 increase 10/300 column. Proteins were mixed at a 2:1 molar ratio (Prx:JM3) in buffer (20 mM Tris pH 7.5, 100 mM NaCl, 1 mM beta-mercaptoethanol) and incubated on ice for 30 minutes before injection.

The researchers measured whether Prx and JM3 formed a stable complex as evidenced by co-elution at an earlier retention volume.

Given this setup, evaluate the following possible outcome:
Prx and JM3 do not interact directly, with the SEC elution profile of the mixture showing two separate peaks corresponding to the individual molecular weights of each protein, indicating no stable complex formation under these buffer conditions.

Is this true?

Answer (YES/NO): NO